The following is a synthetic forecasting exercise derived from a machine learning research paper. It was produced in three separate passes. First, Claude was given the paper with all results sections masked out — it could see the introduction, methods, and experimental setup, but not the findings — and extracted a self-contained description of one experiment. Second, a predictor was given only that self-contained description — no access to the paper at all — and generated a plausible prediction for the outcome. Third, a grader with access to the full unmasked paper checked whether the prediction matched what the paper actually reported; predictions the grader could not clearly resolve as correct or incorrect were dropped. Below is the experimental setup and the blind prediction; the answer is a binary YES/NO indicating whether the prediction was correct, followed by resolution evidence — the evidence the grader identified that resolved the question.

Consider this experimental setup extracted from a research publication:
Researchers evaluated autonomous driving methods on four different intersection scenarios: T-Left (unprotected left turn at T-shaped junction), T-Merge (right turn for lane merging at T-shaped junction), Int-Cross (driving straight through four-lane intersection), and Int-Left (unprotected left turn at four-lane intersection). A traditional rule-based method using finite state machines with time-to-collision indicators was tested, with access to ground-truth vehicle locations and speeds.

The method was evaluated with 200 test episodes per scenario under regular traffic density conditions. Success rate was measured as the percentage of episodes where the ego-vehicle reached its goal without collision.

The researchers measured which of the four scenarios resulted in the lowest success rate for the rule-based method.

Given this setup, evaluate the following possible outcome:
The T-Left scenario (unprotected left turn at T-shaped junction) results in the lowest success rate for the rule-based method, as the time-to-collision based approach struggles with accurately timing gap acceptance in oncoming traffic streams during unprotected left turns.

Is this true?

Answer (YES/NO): YES